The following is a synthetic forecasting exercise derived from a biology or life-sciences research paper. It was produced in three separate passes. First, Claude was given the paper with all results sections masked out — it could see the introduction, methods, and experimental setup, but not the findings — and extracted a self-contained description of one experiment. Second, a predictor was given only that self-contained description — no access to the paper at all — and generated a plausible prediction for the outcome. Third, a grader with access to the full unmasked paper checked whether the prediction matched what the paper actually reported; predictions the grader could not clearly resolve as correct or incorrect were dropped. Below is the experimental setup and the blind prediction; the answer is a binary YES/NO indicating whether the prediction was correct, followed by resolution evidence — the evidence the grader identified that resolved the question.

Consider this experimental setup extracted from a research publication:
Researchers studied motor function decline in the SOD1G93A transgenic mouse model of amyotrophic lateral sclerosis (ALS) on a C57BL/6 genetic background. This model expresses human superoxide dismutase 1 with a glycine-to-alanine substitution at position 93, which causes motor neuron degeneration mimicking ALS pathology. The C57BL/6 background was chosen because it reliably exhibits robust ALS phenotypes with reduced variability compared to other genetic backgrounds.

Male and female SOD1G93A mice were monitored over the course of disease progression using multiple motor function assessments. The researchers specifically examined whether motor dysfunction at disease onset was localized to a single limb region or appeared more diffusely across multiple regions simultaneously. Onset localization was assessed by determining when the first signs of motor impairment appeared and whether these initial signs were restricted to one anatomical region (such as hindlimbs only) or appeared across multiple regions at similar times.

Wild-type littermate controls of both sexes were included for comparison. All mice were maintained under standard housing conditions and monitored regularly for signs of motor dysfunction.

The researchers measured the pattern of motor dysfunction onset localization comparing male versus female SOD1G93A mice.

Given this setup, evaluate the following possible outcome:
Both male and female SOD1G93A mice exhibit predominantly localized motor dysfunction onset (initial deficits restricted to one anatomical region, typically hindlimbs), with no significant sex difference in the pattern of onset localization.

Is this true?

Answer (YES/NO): NO